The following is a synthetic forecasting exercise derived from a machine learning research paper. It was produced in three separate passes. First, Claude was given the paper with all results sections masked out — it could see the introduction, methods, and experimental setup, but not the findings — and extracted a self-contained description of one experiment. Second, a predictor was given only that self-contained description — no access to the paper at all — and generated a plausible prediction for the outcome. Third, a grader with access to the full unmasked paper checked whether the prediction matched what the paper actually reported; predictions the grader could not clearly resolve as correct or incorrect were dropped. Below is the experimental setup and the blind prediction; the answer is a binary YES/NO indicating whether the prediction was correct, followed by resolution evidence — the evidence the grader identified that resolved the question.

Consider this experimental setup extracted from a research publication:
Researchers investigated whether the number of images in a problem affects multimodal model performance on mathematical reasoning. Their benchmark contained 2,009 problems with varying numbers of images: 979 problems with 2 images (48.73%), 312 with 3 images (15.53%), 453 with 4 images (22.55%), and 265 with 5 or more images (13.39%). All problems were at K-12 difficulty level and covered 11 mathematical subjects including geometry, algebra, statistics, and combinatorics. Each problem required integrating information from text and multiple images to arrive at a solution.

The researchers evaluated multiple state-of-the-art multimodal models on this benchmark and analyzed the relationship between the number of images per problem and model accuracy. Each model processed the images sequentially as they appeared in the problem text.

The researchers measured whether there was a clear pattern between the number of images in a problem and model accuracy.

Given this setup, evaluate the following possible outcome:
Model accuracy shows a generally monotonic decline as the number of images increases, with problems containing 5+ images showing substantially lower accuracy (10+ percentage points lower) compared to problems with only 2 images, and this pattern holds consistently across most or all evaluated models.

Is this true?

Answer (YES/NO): NO